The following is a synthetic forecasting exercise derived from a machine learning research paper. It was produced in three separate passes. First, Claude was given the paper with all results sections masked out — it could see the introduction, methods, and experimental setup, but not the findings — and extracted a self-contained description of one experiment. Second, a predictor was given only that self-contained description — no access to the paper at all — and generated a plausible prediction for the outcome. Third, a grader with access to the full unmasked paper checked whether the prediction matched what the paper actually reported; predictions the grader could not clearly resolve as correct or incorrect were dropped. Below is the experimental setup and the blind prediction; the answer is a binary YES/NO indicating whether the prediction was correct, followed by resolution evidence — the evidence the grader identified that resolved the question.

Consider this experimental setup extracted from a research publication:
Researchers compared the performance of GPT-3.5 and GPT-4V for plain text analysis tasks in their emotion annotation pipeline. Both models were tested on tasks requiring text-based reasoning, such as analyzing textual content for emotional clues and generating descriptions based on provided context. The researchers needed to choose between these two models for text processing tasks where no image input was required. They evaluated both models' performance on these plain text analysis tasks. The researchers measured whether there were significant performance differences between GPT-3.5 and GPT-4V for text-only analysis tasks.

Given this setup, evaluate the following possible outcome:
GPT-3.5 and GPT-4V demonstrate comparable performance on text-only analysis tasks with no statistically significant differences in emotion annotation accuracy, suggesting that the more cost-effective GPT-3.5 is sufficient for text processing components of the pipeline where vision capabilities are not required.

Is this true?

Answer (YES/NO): YES